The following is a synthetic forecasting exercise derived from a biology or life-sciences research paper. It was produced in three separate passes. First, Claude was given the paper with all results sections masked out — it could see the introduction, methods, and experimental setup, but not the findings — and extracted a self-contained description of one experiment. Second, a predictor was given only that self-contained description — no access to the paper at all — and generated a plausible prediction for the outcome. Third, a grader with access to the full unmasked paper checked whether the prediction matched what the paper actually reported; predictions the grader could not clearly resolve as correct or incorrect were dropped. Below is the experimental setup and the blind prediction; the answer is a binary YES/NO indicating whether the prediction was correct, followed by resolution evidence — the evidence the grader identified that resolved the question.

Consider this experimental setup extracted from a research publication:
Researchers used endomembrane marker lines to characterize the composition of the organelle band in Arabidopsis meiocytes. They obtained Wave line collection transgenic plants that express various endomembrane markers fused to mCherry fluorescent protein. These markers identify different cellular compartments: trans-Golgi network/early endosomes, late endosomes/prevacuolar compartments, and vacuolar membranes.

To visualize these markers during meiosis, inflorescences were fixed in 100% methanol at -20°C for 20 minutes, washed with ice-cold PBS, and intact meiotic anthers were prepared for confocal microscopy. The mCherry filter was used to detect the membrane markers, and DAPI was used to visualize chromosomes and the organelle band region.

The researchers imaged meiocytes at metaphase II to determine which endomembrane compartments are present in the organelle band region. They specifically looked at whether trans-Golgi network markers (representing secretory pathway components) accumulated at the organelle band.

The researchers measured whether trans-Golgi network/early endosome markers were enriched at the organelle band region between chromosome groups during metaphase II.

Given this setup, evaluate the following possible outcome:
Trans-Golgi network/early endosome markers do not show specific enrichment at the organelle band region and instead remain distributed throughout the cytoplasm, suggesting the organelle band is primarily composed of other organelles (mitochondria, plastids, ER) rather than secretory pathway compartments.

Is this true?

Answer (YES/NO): NO